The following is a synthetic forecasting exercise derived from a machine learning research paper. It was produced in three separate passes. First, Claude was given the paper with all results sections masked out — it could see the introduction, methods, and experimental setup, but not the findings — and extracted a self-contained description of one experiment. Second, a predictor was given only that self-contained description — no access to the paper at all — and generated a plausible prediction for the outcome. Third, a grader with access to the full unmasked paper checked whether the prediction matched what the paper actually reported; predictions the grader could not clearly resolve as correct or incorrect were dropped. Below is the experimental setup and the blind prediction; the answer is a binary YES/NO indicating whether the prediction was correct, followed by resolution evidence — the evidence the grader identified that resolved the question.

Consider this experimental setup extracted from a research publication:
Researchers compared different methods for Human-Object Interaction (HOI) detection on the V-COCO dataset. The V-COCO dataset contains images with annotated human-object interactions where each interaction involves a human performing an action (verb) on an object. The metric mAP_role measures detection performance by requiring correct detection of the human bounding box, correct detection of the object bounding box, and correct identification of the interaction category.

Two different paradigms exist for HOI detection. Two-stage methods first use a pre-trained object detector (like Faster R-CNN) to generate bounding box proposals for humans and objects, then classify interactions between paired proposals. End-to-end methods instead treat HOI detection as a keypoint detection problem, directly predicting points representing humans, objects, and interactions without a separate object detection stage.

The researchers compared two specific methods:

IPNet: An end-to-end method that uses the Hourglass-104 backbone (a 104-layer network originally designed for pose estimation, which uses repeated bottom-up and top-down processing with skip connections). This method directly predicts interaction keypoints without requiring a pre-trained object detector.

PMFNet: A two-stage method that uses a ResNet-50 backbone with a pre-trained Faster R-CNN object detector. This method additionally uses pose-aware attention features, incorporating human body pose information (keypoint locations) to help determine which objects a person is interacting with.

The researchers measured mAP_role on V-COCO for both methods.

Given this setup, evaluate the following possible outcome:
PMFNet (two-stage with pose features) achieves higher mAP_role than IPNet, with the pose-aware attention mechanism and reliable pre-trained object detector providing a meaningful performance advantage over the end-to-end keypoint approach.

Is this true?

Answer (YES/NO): YES